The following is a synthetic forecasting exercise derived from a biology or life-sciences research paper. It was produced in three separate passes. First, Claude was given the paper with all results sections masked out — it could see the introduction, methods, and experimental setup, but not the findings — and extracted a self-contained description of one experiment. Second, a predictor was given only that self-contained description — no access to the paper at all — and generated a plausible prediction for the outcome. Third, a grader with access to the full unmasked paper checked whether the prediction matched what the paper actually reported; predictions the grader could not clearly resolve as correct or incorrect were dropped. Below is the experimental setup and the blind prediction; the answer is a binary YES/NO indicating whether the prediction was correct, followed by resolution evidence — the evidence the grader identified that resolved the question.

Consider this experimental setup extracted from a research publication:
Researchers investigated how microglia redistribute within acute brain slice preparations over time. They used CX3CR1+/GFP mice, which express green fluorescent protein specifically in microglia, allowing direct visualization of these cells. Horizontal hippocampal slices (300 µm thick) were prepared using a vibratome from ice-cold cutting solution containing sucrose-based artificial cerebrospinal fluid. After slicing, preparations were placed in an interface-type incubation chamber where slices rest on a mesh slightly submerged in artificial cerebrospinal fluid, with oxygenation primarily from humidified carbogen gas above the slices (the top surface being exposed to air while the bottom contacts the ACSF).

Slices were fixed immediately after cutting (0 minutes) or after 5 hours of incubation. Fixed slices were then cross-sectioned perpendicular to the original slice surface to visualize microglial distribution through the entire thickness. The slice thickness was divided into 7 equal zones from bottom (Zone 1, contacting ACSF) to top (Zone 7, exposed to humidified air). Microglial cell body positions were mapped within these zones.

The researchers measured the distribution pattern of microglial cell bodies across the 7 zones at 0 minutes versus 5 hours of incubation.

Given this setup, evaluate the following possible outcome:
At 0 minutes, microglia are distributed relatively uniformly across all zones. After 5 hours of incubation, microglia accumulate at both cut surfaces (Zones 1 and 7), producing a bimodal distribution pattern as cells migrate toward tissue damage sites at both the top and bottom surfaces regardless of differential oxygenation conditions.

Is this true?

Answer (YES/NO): NO